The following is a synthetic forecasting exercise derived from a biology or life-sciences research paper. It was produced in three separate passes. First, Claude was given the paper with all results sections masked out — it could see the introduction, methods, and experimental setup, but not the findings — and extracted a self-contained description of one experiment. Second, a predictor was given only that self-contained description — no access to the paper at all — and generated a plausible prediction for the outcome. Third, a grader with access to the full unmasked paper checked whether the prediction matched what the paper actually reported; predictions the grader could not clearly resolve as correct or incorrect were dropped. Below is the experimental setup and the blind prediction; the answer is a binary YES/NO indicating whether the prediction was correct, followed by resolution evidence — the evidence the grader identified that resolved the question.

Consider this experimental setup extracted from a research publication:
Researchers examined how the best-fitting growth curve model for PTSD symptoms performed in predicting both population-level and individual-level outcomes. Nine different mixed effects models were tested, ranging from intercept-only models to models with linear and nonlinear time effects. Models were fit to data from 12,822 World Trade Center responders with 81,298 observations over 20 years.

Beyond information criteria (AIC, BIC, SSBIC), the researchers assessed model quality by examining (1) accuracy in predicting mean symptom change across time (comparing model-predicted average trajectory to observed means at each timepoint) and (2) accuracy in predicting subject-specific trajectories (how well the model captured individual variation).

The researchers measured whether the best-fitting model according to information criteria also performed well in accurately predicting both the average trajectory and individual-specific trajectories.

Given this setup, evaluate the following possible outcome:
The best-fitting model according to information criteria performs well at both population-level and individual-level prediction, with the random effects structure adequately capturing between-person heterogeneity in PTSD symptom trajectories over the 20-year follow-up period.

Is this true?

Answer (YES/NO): YES